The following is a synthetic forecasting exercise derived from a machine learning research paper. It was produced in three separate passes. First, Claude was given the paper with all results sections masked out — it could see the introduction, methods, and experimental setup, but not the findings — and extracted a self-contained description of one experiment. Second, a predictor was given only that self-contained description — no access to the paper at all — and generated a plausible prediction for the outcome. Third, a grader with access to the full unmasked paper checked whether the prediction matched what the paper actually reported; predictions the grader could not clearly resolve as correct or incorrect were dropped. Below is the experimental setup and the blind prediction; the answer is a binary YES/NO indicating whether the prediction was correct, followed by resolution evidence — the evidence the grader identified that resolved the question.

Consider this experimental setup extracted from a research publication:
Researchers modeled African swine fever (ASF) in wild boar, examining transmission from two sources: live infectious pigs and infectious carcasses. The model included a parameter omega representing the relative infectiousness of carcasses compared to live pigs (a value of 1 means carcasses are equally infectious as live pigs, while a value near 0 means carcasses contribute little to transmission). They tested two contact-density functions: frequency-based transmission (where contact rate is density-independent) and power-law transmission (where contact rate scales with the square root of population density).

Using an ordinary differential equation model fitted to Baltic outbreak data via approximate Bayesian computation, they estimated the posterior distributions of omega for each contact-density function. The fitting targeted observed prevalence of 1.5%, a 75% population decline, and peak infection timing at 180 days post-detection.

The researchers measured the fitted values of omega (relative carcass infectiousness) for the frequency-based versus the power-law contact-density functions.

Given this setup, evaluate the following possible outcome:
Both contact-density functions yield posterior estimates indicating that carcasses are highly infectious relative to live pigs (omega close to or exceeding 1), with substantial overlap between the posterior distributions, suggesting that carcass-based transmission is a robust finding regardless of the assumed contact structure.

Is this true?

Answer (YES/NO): NO